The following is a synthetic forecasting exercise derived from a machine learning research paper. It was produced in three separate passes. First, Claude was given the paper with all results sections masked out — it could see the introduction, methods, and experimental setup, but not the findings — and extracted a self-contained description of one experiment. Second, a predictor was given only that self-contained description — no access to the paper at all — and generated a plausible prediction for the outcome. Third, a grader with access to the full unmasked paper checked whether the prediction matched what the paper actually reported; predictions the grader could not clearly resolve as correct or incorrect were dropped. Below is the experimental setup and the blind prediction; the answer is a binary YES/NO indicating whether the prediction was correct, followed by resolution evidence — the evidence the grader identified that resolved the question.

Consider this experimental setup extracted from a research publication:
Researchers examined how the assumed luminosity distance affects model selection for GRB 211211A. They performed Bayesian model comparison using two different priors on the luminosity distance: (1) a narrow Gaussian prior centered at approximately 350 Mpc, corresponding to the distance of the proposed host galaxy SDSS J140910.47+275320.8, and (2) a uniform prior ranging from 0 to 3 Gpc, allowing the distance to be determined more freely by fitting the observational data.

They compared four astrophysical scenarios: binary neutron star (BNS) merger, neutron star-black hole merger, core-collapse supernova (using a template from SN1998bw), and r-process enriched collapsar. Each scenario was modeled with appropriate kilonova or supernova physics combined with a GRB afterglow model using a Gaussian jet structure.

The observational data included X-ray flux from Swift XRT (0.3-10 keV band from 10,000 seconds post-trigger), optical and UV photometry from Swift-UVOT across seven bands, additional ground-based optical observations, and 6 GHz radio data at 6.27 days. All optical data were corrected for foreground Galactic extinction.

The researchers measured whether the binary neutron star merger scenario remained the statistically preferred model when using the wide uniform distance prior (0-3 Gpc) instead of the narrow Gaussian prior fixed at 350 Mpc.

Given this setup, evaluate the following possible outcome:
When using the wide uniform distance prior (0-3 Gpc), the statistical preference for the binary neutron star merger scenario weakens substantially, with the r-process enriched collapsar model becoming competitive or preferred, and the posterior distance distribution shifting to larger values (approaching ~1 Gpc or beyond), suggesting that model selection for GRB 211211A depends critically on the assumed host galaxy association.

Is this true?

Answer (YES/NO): NO